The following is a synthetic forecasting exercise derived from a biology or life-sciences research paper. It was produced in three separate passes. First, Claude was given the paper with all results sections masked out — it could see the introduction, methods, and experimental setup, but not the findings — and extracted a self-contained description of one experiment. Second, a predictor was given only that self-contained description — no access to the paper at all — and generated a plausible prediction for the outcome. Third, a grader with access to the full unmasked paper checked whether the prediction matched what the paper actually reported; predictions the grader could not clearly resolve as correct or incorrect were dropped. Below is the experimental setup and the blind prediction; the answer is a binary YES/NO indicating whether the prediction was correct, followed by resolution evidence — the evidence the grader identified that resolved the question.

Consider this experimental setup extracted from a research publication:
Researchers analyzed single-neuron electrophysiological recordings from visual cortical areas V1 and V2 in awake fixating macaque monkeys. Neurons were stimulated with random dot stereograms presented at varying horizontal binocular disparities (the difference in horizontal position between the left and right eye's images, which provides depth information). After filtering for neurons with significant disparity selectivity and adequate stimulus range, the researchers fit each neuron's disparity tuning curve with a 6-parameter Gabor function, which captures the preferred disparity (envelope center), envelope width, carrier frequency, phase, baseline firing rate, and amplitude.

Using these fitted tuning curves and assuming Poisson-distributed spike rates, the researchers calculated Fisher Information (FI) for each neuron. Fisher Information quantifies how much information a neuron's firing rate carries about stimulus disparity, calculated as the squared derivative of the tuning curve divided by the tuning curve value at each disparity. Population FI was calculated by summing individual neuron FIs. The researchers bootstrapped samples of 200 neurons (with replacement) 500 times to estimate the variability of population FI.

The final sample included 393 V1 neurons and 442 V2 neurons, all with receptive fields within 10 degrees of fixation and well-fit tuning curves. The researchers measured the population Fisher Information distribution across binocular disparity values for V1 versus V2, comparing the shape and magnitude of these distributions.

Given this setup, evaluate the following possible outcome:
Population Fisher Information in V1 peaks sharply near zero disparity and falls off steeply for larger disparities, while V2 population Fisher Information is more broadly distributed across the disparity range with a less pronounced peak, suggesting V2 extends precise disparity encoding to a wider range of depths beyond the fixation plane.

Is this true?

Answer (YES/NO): NO